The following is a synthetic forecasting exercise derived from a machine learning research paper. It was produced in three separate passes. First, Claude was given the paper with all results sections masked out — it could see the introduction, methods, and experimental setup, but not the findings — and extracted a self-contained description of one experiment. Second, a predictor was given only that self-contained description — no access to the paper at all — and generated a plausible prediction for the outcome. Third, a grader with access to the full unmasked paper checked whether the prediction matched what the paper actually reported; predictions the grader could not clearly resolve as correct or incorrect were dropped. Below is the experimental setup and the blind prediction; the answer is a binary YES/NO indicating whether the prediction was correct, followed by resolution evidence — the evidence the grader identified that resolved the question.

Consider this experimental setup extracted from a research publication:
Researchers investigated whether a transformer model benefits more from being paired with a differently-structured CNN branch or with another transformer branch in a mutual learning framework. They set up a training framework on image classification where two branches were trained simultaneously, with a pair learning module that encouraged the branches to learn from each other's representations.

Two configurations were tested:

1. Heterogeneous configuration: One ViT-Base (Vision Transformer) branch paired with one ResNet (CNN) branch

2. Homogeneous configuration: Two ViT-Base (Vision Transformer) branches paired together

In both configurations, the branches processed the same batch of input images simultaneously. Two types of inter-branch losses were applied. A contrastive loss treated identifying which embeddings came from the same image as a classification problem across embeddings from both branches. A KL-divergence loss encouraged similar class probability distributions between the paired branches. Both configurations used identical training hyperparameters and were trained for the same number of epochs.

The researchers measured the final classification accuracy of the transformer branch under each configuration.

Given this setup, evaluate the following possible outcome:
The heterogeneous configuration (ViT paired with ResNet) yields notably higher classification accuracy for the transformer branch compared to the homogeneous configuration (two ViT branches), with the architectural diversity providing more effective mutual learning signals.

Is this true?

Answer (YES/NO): YES